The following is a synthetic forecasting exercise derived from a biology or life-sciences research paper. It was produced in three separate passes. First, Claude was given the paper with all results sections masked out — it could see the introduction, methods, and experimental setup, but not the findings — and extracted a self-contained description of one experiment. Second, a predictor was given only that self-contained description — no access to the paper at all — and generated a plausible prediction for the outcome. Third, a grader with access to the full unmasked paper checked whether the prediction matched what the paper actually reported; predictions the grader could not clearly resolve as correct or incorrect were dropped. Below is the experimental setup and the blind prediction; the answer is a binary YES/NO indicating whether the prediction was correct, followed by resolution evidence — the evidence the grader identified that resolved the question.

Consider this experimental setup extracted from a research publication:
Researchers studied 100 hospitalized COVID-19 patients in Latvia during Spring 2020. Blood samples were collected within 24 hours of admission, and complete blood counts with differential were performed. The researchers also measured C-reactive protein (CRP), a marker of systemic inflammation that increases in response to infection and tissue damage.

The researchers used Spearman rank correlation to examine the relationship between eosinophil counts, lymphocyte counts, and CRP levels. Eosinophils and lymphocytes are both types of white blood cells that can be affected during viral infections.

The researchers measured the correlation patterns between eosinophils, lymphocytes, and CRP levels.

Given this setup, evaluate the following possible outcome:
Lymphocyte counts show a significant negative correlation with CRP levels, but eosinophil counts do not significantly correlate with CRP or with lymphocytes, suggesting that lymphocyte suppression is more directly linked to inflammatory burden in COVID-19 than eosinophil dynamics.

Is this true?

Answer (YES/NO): NO